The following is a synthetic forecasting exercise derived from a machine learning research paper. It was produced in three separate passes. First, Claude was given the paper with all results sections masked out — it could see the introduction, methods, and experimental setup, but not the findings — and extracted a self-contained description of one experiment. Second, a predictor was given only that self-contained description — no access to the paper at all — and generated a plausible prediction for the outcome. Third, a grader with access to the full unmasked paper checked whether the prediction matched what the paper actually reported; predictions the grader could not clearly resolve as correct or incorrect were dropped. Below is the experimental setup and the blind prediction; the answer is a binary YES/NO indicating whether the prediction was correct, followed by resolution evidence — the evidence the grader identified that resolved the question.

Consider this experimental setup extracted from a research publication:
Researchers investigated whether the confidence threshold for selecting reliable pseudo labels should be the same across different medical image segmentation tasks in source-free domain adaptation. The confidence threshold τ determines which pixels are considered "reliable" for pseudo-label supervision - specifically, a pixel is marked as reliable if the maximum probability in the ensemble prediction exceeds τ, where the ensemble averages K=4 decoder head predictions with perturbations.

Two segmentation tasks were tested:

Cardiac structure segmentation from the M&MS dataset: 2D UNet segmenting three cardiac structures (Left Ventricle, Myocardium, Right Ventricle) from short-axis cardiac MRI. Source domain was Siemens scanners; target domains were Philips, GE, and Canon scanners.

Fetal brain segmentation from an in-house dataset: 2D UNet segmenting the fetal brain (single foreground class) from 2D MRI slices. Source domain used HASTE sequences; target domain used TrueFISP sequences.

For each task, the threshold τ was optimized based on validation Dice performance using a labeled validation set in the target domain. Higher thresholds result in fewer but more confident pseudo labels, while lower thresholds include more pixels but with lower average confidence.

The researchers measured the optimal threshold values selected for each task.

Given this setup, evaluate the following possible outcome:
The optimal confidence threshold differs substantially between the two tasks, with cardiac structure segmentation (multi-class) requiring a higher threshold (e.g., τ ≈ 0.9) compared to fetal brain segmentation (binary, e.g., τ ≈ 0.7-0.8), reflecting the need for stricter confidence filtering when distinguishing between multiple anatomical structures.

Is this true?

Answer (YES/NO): NO